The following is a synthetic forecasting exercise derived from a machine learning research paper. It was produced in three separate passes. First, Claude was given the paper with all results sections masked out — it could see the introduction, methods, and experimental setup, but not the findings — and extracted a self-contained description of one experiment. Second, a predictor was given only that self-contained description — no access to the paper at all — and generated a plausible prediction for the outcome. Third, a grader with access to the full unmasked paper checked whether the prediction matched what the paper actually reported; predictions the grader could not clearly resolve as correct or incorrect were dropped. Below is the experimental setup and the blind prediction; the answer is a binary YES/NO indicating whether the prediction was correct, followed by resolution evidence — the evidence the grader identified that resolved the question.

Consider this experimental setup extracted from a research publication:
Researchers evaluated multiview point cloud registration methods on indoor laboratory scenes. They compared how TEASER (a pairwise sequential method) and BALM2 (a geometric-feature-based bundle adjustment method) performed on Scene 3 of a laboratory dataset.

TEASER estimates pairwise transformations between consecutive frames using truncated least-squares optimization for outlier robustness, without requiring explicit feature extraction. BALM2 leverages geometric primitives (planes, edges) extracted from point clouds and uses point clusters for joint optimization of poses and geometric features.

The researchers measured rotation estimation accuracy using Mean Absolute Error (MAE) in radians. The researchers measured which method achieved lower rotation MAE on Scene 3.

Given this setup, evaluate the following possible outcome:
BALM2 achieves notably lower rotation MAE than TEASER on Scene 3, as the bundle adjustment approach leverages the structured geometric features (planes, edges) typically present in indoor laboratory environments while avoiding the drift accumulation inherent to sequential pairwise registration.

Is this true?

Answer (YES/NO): NO